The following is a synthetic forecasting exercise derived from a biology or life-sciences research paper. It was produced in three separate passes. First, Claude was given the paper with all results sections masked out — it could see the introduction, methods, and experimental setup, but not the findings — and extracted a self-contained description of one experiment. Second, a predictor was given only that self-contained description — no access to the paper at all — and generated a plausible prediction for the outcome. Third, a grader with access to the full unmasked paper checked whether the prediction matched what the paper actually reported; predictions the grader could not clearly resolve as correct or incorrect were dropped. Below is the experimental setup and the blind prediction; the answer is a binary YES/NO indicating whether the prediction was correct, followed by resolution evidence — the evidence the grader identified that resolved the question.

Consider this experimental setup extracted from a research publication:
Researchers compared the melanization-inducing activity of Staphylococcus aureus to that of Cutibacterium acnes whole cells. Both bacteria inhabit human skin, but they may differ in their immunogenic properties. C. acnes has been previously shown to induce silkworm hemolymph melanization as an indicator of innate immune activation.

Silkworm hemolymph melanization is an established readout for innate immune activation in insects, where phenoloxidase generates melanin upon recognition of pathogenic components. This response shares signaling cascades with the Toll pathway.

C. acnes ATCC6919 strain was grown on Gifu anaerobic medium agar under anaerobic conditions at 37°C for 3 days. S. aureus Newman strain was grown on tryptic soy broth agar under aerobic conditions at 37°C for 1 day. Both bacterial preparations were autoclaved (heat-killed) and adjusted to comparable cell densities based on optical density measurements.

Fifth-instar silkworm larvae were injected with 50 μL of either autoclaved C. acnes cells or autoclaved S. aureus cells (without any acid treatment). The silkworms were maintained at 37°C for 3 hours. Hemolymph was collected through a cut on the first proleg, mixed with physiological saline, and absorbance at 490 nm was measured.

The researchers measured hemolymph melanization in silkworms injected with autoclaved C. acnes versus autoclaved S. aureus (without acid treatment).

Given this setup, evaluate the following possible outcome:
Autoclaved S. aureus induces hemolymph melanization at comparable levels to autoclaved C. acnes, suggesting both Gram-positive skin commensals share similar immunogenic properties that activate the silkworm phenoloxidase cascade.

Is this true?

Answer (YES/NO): NO